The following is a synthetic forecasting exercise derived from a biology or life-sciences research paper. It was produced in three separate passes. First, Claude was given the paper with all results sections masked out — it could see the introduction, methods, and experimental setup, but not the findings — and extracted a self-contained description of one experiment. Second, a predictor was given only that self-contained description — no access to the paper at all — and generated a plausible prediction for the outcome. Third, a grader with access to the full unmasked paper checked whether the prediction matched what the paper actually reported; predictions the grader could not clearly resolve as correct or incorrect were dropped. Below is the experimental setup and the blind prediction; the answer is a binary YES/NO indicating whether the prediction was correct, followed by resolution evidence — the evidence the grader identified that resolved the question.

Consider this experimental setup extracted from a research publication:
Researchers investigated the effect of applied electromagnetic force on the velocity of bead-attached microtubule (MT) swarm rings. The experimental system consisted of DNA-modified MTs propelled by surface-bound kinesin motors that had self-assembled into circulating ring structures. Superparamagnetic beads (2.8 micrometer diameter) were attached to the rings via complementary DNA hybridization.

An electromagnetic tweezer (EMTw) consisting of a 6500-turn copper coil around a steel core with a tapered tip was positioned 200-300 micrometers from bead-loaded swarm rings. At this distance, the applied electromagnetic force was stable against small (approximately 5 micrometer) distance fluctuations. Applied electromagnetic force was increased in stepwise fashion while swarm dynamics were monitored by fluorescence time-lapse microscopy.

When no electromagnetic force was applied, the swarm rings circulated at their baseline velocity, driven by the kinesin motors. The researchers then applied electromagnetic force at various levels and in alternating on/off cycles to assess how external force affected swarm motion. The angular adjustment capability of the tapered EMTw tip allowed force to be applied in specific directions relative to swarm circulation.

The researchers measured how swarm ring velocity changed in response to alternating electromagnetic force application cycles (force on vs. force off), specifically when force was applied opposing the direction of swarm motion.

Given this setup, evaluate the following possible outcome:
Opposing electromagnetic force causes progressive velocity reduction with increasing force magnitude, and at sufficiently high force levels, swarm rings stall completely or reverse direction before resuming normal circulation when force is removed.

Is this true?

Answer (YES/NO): NO